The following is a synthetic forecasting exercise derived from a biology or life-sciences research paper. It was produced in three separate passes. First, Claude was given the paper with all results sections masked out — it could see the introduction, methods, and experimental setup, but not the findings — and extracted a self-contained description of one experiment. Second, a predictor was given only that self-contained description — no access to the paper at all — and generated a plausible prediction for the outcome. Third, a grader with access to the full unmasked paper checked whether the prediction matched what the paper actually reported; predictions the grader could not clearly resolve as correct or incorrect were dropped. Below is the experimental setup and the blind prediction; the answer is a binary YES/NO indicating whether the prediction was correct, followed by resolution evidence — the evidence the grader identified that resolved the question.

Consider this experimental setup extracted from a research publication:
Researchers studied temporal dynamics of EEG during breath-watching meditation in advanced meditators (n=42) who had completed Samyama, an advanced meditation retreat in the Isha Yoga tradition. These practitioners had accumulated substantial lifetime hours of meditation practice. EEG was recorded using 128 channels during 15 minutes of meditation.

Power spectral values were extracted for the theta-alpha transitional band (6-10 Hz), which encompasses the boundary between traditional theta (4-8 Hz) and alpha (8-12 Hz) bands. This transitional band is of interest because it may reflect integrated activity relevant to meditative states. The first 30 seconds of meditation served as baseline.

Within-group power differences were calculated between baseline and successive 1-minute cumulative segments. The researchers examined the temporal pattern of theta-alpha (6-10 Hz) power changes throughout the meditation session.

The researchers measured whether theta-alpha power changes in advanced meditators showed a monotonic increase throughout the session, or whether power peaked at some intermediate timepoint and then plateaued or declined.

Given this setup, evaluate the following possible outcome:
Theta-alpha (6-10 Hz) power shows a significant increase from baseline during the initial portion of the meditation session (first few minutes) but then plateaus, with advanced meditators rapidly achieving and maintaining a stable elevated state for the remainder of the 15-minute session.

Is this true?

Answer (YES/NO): NO